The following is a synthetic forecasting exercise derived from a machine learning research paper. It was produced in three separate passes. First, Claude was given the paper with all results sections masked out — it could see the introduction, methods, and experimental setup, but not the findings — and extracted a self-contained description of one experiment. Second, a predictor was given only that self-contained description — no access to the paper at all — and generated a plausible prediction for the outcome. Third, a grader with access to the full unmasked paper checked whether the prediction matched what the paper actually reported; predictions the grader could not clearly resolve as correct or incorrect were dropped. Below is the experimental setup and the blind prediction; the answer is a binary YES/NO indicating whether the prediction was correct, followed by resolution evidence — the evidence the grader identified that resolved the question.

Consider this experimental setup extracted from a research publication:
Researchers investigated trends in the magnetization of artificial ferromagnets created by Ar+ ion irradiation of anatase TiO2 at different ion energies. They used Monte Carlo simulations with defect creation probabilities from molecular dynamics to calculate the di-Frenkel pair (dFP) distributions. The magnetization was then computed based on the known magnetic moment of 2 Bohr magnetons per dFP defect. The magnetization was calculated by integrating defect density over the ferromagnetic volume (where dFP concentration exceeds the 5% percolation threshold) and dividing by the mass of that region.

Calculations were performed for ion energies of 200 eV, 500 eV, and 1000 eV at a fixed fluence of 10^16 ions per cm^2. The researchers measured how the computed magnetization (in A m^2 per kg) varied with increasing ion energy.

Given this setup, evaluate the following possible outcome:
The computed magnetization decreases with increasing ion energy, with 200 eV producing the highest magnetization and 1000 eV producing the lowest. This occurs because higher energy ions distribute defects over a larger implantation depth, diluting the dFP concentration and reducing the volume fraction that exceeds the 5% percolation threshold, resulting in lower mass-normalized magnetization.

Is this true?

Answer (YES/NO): YES